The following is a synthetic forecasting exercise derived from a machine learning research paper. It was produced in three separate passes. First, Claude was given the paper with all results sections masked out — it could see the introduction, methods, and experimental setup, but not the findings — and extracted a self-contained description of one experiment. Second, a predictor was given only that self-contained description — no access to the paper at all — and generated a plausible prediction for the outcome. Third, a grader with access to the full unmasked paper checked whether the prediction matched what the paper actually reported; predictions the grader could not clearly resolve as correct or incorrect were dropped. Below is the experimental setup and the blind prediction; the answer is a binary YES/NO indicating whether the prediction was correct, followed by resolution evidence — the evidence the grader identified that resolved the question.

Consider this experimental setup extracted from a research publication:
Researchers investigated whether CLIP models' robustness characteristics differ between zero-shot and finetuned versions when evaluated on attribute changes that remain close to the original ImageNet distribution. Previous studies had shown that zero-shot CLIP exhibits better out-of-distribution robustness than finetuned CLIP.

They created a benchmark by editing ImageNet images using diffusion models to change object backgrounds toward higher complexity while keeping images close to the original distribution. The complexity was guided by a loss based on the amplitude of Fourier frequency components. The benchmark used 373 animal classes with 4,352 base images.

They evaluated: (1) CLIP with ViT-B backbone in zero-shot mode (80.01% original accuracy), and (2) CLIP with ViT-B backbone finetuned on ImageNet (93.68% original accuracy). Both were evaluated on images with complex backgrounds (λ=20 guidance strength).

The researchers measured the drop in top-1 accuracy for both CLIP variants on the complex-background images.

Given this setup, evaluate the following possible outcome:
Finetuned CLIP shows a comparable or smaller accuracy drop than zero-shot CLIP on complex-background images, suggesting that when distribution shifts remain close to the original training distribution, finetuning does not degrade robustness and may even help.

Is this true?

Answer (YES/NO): YES